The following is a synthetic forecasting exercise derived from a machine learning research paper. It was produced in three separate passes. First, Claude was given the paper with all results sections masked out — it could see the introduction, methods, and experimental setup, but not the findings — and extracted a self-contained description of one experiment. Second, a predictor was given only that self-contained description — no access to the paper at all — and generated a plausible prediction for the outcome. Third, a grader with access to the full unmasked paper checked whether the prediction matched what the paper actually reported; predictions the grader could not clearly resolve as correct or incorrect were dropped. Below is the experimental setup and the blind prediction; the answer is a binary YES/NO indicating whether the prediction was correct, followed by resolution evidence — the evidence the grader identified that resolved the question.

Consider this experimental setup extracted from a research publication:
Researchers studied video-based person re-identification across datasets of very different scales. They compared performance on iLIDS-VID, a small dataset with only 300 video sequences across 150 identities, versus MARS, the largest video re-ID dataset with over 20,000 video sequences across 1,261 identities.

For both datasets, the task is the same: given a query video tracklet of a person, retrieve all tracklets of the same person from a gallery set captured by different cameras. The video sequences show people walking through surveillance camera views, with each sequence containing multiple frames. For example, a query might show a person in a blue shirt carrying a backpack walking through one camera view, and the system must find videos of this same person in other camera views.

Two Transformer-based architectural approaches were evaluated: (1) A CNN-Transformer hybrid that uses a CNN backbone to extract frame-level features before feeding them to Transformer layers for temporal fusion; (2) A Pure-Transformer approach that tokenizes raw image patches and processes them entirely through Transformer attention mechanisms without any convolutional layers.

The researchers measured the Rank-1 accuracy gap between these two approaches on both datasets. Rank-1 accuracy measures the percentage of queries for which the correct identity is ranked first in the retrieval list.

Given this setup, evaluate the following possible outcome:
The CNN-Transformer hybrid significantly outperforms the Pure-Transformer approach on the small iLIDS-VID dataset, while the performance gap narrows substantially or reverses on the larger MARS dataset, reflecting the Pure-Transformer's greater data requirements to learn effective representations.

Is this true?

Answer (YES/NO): NO